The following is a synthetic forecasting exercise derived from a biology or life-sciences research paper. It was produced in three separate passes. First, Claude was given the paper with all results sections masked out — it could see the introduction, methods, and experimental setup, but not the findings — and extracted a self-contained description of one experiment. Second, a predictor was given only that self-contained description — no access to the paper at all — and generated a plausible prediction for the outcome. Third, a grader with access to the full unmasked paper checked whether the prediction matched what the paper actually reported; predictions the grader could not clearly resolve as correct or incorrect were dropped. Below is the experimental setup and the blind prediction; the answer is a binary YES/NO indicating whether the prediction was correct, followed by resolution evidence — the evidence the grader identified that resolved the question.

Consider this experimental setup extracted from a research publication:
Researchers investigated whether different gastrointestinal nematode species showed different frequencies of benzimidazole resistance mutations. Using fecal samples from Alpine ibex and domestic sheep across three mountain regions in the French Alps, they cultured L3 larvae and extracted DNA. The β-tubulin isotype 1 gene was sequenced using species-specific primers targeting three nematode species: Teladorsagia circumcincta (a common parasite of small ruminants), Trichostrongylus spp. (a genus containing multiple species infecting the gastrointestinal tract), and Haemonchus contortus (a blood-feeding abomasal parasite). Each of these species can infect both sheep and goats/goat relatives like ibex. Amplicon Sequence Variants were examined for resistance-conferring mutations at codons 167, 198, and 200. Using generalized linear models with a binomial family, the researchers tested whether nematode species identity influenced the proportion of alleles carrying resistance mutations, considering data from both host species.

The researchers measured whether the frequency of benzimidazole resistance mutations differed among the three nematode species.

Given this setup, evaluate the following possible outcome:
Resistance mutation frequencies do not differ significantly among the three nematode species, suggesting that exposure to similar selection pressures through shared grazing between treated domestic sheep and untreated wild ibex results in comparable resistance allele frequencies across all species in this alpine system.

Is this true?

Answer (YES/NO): NO